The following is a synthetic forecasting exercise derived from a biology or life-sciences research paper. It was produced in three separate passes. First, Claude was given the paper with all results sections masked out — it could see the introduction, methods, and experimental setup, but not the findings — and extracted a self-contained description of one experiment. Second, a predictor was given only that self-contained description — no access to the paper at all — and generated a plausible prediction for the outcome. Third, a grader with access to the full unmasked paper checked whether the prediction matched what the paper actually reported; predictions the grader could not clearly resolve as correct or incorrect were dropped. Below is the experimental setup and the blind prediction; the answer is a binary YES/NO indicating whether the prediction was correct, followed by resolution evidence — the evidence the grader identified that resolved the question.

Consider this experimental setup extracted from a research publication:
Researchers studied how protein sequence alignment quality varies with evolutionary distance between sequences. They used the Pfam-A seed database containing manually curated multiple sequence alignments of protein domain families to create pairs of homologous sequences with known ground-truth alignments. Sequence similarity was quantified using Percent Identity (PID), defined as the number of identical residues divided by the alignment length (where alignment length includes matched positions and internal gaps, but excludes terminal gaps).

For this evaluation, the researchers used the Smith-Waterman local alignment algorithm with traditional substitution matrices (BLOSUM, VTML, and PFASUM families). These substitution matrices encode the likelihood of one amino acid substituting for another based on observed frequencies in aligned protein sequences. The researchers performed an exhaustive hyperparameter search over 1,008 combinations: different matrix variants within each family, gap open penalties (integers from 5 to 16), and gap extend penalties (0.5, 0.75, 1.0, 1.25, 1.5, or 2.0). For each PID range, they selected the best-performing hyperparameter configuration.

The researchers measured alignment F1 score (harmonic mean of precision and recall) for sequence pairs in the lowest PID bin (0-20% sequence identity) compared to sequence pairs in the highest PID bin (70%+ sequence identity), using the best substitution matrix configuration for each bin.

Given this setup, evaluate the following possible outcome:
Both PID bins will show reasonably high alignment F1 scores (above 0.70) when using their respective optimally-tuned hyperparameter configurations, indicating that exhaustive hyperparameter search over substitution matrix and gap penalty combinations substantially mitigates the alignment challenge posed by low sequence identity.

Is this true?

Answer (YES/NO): NO